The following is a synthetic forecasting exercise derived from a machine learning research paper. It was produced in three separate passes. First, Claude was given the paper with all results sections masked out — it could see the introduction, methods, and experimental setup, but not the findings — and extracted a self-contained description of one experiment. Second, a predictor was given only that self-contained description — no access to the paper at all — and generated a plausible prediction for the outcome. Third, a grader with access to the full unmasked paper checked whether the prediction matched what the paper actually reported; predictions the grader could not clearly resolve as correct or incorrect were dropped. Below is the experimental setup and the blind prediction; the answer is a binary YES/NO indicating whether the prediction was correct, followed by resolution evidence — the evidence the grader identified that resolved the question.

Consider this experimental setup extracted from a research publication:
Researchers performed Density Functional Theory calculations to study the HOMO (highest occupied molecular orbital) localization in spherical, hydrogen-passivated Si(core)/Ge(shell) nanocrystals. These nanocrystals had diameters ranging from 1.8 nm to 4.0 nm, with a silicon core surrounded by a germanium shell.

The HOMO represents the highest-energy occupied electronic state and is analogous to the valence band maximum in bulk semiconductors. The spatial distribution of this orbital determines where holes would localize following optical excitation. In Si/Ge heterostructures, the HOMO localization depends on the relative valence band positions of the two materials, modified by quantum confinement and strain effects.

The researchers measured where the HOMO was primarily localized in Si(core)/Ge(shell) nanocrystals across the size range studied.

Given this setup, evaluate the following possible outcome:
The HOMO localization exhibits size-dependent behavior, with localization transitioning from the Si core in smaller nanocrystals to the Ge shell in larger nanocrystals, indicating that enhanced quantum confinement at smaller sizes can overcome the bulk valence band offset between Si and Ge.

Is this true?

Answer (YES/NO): NO